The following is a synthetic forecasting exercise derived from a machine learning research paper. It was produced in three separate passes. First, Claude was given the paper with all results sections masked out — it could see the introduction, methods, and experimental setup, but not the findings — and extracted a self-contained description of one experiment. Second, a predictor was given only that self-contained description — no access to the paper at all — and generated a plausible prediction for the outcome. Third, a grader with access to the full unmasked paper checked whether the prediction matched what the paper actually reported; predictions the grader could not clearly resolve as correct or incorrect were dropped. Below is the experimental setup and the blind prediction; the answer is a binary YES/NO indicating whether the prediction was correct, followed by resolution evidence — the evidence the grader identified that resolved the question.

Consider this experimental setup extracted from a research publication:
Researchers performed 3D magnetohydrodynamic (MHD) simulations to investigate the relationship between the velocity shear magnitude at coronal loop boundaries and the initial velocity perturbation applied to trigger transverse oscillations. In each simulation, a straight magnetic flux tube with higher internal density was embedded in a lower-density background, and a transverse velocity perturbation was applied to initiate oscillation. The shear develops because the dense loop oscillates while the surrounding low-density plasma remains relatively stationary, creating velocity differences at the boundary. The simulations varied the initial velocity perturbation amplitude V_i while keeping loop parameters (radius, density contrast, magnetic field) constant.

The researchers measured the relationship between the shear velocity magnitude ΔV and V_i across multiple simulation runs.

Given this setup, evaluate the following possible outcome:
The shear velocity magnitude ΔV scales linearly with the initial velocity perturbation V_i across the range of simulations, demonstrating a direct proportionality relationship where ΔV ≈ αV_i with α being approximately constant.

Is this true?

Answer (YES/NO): YES